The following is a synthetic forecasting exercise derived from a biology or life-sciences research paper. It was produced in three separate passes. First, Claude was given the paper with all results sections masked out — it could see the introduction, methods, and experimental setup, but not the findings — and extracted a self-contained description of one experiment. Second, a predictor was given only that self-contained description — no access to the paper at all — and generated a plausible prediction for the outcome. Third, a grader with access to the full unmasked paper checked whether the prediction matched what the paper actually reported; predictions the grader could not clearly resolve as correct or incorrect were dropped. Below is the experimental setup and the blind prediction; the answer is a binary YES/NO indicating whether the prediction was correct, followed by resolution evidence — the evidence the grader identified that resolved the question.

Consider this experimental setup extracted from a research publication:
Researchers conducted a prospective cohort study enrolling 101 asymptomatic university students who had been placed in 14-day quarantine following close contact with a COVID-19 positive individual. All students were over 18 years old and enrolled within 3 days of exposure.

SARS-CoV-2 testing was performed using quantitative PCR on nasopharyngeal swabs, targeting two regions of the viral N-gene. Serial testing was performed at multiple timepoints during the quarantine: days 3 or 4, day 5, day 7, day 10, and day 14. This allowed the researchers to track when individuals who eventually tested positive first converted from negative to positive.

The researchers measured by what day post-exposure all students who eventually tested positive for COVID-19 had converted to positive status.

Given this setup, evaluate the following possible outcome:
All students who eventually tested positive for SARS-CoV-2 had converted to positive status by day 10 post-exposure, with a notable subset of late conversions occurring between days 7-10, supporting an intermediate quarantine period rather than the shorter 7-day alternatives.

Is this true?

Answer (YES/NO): NO